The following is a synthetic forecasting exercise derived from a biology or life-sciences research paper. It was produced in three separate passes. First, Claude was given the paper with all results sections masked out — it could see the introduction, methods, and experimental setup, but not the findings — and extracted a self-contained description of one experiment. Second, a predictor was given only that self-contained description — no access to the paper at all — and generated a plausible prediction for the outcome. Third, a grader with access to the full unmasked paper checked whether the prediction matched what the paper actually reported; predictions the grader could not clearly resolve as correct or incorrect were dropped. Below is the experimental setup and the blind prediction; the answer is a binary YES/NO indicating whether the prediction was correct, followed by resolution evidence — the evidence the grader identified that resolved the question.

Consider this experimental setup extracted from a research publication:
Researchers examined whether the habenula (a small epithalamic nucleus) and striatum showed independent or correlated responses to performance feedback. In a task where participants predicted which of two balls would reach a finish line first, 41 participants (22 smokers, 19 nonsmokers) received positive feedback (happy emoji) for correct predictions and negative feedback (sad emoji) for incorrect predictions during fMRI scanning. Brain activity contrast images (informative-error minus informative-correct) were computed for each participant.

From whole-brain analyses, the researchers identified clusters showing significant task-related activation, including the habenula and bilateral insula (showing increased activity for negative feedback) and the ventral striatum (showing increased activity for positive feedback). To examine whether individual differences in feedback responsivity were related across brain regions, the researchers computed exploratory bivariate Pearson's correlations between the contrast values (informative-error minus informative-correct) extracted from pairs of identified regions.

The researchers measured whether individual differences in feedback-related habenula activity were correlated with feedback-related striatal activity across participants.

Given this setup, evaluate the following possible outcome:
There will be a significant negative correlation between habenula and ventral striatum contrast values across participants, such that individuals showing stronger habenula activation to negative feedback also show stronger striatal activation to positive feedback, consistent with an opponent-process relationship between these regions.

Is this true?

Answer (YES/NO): NO